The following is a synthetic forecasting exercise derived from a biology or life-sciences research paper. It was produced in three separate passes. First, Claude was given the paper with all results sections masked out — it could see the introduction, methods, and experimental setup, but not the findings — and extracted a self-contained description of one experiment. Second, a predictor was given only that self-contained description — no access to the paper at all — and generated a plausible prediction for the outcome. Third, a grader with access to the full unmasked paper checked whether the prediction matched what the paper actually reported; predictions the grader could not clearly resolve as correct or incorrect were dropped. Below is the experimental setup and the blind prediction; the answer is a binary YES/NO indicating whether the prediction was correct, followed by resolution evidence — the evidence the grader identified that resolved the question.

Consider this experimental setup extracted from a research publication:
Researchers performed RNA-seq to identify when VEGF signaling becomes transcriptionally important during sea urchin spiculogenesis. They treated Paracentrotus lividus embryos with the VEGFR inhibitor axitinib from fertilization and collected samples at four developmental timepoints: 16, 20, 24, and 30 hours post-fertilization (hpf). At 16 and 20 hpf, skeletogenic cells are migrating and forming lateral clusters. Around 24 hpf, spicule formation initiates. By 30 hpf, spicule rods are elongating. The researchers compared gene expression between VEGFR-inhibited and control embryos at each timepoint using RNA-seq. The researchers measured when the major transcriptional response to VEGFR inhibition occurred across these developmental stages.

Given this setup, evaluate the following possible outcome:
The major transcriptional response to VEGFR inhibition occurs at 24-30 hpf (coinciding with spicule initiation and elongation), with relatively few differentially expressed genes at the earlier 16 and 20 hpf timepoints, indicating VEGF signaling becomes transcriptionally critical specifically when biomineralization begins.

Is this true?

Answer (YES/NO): YES